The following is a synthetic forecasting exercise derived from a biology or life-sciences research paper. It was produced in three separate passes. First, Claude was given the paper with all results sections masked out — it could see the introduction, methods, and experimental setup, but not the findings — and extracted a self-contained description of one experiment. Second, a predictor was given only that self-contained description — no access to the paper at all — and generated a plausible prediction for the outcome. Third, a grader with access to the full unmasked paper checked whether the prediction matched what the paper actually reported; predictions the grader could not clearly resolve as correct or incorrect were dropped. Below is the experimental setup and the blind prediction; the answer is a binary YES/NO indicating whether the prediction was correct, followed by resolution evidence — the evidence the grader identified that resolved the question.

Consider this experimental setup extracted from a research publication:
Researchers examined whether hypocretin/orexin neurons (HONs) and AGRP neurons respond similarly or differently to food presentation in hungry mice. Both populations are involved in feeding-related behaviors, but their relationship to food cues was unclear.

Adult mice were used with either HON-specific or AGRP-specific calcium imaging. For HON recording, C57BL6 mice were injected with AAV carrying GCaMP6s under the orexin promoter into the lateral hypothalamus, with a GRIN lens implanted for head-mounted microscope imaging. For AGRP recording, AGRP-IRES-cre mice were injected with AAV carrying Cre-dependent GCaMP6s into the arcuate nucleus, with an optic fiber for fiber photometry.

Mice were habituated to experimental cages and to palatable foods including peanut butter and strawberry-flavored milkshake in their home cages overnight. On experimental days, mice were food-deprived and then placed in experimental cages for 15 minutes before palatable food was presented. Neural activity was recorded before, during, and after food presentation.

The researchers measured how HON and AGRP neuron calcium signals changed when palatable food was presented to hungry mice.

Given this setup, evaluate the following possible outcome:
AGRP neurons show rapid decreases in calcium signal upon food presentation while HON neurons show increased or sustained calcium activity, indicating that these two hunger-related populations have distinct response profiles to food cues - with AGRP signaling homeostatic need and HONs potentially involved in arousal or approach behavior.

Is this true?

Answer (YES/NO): YES